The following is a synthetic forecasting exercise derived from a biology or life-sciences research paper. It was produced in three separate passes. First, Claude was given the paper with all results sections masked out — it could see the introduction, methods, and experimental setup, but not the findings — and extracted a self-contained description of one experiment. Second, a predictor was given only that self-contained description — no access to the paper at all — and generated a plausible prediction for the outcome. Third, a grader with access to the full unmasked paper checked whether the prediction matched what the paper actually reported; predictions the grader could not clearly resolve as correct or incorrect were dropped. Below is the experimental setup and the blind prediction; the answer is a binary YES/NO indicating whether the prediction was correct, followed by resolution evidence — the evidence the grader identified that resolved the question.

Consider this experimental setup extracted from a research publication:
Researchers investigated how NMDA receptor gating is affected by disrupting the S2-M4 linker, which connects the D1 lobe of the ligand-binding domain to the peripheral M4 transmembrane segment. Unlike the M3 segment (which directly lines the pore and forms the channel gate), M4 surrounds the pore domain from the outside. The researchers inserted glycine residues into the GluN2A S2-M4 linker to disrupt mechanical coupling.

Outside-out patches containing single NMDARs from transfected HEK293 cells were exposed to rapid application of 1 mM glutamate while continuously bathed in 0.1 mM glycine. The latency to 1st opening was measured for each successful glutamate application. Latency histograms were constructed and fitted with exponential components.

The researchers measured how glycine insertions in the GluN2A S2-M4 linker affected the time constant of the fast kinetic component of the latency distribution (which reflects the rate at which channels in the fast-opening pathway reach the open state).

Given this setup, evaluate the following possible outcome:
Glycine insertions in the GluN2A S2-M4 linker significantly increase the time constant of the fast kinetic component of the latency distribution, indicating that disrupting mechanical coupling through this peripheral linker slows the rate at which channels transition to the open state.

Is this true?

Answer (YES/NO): NO